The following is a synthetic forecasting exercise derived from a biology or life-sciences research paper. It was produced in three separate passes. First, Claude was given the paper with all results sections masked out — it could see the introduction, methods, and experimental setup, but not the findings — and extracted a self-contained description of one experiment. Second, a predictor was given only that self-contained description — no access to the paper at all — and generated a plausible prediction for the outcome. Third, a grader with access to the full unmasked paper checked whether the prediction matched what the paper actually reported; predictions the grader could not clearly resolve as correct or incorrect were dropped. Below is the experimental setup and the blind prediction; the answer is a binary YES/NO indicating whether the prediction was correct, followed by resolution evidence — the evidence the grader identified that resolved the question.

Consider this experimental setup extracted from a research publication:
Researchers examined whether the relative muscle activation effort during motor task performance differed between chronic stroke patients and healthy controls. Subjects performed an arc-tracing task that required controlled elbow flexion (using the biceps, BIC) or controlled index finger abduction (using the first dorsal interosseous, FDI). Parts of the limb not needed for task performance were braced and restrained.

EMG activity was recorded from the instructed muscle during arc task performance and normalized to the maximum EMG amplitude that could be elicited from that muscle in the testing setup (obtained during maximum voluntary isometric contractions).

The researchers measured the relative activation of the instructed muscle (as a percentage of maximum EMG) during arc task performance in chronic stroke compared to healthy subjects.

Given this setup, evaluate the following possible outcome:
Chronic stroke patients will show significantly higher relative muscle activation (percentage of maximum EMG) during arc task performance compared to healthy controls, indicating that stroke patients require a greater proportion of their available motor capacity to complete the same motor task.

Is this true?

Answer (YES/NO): YES